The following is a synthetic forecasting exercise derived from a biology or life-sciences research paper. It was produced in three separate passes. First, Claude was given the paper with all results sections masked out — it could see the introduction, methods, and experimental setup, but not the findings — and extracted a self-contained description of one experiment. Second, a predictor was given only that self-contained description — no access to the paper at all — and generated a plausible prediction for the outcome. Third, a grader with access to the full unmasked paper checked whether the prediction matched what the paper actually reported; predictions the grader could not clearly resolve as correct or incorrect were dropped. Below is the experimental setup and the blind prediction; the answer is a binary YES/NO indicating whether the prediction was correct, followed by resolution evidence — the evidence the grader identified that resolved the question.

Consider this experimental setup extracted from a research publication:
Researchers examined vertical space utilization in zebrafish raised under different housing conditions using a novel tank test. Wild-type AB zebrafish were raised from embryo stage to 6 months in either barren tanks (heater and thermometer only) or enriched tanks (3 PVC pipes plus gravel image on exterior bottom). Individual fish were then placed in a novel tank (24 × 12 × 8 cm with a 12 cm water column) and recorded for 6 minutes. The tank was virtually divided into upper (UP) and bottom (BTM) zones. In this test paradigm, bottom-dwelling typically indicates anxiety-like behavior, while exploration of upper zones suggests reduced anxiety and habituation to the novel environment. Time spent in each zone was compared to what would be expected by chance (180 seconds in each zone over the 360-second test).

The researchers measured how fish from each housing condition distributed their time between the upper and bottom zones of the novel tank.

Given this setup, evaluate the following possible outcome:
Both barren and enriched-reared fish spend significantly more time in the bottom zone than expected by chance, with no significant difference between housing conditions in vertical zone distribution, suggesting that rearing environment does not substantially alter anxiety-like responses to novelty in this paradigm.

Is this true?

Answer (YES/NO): NO